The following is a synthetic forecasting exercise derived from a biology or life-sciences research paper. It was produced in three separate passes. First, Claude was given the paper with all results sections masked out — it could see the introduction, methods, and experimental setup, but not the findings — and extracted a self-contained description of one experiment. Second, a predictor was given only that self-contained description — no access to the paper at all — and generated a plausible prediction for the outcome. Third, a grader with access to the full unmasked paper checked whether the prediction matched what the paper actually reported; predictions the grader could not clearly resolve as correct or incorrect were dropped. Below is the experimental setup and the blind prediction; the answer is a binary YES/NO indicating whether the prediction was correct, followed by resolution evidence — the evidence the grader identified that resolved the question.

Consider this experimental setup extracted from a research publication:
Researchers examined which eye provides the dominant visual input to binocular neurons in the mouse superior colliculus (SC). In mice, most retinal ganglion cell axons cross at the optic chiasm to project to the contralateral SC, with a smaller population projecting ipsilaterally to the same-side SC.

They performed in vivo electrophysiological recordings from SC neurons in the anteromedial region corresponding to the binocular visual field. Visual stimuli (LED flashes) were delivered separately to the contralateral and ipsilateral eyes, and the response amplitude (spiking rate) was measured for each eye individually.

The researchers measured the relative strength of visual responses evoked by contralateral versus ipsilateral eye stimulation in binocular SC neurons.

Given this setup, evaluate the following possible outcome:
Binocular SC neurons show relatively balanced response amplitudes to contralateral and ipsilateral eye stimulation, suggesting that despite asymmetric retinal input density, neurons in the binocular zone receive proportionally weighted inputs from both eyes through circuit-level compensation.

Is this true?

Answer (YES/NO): NO